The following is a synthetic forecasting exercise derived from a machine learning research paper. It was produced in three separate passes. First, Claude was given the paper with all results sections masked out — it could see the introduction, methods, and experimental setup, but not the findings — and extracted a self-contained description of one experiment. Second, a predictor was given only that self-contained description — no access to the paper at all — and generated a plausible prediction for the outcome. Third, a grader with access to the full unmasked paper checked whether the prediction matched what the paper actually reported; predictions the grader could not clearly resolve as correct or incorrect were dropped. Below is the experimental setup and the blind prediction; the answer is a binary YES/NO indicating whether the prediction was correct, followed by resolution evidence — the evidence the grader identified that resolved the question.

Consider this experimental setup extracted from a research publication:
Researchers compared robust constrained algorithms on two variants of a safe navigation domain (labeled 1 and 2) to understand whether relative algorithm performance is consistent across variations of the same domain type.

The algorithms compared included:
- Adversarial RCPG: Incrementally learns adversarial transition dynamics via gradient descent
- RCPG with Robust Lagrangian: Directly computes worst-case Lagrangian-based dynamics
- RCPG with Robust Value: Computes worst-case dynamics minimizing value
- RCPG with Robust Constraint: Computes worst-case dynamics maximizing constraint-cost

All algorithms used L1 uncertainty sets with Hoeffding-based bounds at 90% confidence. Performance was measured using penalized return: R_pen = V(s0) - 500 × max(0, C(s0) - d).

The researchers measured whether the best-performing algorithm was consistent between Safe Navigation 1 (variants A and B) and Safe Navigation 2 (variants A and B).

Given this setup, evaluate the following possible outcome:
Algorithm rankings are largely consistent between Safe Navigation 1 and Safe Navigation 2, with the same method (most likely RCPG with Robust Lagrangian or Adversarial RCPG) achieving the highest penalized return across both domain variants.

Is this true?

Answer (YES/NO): NO